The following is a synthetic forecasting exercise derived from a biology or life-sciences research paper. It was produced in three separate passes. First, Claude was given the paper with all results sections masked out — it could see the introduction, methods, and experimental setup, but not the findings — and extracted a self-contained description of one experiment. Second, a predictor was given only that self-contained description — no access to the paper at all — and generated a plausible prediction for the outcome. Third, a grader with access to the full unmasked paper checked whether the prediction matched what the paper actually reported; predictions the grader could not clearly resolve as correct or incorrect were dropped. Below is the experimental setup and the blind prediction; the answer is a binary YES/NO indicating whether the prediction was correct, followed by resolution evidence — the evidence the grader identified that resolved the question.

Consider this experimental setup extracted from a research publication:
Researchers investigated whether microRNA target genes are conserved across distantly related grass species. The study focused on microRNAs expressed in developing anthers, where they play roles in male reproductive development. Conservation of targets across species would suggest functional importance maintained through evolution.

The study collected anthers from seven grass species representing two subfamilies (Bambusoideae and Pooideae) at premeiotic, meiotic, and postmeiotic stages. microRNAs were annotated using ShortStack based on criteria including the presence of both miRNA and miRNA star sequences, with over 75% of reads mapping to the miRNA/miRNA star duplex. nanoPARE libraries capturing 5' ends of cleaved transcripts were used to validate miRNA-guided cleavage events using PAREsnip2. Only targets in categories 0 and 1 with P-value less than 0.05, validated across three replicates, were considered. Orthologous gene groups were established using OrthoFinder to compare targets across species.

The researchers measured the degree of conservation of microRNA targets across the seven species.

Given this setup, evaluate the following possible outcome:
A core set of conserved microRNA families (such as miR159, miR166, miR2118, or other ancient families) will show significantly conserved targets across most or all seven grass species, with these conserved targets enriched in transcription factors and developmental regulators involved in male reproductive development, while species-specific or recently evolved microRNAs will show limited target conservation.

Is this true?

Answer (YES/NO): NO